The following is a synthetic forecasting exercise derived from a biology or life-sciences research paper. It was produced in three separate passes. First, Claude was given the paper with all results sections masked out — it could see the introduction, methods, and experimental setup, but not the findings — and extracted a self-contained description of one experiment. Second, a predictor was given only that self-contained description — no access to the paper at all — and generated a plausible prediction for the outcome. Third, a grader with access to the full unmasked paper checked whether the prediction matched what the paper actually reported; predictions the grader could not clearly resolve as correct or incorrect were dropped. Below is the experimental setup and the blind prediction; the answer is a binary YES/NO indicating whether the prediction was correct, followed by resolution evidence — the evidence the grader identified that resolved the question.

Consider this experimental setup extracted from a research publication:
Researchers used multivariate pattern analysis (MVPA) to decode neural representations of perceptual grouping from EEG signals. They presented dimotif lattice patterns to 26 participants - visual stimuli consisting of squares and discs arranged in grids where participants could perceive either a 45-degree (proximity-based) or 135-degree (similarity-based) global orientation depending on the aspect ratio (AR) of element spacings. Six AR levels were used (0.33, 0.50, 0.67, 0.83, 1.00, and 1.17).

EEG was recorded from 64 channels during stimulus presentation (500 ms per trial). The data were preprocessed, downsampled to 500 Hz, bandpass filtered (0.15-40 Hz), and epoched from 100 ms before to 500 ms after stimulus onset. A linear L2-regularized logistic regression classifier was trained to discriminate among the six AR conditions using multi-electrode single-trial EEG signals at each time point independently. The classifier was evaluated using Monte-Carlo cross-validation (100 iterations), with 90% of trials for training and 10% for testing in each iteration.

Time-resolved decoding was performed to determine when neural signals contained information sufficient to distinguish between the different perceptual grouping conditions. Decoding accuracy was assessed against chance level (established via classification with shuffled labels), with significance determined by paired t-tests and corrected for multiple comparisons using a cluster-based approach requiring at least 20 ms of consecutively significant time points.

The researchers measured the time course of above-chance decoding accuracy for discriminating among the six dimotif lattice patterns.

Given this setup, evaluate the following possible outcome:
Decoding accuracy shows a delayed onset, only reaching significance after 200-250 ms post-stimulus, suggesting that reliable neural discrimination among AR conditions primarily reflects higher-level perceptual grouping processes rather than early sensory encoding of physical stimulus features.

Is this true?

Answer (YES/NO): NO